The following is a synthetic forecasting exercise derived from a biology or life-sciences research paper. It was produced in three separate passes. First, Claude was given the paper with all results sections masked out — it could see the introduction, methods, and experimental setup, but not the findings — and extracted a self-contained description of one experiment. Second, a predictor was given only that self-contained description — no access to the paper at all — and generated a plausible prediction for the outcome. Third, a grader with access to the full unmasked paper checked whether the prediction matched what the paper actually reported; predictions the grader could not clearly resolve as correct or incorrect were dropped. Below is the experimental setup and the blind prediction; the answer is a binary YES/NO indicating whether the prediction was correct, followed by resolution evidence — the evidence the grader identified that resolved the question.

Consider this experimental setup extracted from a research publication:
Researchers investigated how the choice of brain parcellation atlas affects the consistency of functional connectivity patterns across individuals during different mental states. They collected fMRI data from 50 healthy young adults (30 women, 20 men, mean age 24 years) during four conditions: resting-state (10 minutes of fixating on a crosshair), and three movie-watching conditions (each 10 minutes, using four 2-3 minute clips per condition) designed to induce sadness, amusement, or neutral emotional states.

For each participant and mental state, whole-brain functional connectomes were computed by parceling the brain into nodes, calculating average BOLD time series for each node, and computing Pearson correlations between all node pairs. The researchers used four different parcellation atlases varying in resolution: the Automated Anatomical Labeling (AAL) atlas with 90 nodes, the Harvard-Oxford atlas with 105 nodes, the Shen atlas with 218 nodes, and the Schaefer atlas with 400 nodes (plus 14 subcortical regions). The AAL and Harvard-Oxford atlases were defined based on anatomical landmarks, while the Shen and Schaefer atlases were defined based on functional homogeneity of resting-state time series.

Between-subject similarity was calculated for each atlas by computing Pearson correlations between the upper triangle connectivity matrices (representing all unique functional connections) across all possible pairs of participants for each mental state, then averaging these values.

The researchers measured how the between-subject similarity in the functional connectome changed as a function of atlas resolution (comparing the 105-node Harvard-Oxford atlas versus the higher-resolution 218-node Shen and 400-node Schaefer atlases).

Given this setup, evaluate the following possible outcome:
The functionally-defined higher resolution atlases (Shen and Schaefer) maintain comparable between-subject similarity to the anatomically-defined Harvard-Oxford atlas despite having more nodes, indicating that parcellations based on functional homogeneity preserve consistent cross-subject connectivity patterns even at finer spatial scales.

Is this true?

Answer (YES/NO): NO